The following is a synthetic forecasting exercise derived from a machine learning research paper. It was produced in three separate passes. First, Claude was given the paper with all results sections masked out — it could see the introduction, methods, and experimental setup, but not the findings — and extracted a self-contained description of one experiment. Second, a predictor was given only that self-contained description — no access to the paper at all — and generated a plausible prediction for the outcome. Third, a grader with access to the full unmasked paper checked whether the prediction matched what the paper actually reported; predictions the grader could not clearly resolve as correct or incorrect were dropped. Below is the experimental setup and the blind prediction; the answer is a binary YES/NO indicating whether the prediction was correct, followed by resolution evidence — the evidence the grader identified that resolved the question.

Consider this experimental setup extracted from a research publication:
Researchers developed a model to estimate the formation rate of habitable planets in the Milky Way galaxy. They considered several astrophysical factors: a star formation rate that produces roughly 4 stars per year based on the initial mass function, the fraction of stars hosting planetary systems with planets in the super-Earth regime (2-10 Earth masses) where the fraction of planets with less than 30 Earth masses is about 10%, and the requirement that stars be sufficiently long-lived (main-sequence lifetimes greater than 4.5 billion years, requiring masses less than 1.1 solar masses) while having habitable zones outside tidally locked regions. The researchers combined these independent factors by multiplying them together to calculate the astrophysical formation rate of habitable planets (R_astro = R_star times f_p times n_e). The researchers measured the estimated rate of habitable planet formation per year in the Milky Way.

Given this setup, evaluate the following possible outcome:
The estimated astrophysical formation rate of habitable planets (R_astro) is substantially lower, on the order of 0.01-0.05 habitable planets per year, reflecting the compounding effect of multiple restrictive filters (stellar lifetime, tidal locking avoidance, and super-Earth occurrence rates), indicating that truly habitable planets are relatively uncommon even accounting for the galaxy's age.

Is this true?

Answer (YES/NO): NO